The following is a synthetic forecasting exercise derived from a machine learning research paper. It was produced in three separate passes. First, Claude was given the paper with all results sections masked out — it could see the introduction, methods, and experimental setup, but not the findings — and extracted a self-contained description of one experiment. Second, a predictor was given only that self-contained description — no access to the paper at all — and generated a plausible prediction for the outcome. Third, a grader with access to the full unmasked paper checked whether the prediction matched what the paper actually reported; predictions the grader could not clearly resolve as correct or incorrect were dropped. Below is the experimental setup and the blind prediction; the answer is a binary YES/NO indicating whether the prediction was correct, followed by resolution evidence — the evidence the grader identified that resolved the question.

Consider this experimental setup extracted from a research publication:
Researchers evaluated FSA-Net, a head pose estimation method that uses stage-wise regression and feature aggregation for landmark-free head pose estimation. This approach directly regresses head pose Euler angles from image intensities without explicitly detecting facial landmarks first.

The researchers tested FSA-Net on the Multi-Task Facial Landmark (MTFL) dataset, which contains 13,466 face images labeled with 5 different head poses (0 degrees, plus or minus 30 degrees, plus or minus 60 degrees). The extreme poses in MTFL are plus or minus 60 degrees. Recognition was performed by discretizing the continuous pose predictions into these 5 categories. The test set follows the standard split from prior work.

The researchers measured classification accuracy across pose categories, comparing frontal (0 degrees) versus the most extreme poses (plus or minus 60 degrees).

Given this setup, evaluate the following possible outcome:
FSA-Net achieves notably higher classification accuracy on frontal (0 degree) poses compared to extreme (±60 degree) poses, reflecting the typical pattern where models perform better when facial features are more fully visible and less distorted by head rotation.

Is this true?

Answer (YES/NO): YES